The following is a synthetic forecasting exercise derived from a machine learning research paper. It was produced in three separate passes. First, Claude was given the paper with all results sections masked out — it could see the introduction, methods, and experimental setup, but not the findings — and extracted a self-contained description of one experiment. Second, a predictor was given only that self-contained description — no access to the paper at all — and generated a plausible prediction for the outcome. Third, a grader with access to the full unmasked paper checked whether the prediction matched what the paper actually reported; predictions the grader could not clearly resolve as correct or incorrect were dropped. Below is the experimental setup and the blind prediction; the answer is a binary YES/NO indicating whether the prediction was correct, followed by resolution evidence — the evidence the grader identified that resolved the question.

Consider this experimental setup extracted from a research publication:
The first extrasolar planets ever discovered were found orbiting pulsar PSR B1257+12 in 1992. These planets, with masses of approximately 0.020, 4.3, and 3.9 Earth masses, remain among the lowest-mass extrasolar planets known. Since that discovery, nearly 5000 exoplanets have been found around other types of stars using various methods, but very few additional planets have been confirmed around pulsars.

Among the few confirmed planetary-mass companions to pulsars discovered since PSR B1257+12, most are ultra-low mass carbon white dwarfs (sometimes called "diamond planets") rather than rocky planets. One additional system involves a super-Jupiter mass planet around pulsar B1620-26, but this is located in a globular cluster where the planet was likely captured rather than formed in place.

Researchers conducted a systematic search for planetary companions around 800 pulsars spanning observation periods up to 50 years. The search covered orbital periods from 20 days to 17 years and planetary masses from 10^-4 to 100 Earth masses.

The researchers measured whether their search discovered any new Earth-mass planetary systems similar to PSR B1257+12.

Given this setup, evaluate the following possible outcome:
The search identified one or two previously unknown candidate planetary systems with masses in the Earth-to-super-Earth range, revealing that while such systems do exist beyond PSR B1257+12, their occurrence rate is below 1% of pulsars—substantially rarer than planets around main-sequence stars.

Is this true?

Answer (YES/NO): NO